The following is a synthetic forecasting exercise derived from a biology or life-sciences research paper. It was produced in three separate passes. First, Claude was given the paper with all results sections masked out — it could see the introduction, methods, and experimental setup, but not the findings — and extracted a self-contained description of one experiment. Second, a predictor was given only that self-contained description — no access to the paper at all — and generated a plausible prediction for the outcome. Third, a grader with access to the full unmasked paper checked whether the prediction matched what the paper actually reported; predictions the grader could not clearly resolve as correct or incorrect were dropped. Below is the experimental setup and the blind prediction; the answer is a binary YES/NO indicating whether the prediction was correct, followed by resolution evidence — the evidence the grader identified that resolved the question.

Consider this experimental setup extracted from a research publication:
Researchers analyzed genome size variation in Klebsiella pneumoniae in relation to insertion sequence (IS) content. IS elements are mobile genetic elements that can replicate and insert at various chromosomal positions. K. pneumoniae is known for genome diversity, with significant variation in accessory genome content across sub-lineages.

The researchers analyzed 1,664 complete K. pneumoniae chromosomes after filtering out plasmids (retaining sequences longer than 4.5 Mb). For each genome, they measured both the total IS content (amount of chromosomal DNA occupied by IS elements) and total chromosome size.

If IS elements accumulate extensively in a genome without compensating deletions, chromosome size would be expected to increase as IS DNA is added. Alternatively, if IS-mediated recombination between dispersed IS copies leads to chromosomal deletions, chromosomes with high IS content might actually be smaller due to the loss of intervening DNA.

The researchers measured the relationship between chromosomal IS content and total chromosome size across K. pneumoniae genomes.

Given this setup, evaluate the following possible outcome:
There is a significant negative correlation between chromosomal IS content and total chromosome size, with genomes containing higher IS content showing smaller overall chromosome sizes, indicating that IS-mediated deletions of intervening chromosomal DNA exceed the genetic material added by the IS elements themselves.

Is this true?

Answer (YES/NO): NO